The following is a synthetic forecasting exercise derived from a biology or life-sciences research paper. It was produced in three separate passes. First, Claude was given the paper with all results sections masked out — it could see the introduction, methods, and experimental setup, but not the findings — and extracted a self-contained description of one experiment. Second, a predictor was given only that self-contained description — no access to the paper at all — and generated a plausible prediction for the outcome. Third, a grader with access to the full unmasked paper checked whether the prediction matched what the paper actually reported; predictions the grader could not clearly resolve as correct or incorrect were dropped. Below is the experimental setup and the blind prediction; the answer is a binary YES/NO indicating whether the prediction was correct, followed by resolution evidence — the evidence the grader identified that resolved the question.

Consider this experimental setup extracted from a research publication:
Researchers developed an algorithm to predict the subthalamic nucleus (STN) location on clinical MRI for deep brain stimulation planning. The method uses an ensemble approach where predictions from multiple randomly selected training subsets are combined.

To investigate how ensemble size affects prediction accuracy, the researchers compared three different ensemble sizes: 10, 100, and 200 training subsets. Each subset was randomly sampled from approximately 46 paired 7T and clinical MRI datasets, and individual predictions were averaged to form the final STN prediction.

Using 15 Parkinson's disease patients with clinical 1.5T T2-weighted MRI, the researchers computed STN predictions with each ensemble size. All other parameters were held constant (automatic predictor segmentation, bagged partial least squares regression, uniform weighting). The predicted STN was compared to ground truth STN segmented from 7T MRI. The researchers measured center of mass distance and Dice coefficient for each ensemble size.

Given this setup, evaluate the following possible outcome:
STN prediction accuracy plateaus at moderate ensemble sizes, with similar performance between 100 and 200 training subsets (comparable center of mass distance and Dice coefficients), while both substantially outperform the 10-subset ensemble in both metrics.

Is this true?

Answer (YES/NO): NO